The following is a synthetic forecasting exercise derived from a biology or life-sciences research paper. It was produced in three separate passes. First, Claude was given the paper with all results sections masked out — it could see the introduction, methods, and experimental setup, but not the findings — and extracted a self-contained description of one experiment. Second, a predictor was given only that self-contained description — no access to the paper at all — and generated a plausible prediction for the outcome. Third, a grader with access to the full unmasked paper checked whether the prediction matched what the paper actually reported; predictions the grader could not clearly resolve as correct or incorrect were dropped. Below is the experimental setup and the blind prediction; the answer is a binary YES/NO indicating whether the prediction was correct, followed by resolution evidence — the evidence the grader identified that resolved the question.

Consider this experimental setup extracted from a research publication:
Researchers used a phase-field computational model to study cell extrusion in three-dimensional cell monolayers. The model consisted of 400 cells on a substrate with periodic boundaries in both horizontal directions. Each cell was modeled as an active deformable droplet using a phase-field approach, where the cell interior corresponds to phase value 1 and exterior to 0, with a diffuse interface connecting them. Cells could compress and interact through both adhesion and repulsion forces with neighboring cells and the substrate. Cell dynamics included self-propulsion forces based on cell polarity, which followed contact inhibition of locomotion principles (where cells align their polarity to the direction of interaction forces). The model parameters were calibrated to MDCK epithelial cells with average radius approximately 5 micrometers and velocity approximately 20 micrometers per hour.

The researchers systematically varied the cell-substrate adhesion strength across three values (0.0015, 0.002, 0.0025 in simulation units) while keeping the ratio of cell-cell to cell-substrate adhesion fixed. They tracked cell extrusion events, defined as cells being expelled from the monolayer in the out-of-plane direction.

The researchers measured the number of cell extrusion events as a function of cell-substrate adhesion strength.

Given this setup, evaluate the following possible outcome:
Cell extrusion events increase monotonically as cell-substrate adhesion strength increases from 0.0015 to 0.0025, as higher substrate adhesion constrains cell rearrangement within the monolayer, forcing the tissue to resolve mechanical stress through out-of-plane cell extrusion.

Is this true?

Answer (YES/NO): NO